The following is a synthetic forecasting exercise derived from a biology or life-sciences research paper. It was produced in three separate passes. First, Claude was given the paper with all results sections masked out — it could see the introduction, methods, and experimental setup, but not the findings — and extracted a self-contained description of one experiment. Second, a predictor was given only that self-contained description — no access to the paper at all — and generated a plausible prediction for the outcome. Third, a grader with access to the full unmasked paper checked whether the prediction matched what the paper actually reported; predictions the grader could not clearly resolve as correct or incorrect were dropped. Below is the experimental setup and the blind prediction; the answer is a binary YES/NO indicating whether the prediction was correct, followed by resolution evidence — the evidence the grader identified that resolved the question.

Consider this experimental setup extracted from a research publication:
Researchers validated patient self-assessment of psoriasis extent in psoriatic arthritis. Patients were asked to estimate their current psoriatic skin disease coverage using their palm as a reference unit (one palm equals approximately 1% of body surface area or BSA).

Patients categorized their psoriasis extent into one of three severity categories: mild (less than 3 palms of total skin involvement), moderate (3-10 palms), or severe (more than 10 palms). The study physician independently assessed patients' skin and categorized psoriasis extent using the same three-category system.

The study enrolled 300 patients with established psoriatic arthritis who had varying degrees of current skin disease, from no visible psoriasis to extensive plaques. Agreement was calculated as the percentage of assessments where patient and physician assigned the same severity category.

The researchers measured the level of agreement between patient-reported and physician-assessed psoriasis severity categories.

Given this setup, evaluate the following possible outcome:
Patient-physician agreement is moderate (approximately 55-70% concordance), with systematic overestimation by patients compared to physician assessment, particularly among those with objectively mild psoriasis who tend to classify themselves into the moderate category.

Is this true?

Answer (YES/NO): NO